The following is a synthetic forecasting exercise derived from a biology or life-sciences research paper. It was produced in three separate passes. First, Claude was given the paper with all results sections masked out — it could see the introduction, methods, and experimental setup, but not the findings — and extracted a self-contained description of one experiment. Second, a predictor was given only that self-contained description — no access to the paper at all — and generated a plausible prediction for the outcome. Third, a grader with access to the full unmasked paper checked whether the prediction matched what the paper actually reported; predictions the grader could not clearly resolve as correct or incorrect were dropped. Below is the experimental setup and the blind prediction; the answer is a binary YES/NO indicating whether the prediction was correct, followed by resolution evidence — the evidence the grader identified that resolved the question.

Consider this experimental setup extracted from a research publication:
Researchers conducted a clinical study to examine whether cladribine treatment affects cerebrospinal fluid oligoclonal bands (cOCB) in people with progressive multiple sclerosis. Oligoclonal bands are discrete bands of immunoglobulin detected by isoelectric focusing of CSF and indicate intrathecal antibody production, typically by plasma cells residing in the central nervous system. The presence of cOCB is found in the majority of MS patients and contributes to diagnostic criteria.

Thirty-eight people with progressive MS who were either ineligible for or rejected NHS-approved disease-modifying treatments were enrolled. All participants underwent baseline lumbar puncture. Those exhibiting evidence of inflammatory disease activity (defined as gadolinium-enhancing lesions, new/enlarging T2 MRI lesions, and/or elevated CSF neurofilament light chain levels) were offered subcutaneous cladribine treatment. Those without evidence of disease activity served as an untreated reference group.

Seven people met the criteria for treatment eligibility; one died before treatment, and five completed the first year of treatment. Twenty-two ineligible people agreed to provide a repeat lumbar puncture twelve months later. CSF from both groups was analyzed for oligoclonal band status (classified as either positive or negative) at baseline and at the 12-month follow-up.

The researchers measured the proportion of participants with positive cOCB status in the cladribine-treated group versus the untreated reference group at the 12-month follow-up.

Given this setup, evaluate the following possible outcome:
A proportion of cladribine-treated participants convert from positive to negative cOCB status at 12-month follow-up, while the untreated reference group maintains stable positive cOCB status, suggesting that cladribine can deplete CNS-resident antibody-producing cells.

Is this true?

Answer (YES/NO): NO